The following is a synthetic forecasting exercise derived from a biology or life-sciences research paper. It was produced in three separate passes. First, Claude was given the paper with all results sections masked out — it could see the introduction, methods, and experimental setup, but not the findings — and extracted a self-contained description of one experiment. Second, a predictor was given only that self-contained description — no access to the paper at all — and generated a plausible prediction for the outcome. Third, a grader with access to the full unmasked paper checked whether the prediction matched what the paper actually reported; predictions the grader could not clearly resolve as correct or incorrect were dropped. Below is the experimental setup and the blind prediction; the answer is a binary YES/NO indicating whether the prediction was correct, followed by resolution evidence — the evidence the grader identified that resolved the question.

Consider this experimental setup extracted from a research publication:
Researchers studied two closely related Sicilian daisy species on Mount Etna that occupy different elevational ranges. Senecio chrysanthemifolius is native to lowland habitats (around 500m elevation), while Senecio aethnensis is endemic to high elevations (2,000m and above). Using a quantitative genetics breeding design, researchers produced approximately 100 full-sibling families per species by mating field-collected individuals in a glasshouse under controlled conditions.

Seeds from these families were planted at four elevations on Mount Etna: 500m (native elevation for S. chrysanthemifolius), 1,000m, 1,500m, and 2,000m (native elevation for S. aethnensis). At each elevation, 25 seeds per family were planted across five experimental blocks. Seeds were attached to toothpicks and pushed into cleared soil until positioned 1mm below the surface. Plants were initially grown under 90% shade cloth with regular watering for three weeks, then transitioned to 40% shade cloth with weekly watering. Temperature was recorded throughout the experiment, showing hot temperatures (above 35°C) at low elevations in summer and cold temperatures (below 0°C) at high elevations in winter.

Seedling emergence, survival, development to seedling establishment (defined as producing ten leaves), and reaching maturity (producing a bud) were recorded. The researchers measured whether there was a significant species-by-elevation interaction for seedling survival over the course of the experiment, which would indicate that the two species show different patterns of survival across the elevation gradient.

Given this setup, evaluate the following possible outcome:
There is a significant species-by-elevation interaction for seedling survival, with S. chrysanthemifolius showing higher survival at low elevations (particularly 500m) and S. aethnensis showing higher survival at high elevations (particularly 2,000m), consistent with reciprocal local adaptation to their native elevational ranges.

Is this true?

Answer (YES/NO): YES